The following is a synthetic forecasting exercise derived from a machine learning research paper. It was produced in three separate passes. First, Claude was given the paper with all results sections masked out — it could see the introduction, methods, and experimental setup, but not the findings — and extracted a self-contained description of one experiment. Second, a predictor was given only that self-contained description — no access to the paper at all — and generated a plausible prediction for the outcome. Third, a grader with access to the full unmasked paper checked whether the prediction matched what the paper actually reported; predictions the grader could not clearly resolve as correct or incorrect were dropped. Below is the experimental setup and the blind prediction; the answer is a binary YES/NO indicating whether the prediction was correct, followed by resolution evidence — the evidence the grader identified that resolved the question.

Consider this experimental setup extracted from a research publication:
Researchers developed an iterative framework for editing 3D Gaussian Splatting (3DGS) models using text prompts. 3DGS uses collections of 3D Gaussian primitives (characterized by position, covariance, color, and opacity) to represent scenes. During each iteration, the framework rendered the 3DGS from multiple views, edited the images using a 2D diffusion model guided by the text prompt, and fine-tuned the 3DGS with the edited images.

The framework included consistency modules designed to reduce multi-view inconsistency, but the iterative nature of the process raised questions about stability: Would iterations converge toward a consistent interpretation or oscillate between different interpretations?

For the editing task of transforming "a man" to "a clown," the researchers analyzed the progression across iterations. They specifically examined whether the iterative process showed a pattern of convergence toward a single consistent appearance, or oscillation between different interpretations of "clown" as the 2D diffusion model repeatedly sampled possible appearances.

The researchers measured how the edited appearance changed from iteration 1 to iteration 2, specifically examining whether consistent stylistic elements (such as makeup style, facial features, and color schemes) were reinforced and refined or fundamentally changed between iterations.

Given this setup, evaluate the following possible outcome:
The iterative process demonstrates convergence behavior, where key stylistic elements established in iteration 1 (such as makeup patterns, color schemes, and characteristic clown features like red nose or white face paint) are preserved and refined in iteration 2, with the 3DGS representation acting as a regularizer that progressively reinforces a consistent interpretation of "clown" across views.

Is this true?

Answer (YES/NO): YES